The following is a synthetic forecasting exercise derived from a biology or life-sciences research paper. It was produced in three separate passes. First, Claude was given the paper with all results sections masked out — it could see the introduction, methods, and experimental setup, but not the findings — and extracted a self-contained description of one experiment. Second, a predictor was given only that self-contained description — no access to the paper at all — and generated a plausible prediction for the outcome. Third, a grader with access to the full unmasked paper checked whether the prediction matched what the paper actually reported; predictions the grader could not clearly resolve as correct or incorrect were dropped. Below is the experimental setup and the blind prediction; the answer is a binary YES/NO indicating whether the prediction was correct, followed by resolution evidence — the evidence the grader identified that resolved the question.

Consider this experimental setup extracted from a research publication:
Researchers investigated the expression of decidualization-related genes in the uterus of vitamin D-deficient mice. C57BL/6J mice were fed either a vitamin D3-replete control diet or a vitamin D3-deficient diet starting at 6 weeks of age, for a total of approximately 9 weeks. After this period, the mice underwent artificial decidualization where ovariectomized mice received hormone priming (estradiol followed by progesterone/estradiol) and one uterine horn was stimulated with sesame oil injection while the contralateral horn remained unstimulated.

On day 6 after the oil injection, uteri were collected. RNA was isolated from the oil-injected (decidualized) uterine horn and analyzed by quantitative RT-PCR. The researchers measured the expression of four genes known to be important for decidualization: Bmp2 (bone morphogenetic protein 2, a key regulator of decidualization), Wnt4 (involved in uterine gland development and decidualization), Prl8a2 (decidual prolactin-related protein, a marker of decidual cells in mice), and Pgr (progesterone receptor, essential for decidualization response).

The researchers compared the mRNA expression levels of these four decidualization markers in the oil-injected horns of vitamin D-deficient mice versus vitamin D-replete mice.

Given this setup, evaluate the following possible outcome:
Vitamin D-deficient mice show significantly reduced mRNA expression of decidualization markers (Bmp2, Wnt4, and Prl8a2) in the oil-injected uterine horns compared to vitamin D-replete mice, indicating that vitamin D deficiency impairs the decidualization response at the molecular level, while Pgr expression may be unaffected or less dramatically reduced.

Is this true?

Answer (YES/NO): NO